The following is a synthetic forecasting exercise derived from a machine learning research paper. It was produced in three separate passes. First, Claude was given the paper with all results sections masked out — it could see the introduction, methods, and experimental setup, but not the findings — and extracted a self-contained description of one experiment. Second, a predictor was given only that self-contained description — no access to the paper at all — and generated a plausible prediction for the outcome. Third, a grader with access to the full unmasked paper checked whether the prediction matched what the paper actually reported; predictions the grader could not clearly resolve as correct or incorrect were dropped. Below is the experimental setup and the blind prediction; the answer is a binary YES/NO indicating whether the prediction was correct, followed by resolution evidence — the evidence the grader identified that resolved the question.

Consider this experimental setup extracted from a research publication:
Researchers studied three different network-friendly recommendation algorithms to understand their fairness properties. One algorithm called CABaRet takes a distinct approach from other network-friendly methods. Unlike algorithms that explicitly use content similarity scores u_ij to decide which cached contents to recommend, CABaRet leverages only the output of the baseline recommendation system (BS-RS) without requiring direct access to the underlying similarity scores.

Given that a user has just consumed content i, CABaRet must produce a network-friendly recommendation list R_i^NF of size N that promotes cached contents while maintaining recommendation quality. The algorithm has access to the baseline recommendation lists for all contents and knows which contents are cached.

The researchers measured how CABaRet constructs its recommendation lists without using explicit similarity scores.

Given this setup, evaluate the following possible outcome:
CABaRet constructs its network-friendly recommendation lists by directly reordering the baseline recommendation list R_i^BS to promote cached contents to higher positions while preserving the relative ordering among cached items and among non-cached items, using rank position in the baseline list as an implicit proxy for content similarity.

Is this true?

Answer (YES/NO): NO